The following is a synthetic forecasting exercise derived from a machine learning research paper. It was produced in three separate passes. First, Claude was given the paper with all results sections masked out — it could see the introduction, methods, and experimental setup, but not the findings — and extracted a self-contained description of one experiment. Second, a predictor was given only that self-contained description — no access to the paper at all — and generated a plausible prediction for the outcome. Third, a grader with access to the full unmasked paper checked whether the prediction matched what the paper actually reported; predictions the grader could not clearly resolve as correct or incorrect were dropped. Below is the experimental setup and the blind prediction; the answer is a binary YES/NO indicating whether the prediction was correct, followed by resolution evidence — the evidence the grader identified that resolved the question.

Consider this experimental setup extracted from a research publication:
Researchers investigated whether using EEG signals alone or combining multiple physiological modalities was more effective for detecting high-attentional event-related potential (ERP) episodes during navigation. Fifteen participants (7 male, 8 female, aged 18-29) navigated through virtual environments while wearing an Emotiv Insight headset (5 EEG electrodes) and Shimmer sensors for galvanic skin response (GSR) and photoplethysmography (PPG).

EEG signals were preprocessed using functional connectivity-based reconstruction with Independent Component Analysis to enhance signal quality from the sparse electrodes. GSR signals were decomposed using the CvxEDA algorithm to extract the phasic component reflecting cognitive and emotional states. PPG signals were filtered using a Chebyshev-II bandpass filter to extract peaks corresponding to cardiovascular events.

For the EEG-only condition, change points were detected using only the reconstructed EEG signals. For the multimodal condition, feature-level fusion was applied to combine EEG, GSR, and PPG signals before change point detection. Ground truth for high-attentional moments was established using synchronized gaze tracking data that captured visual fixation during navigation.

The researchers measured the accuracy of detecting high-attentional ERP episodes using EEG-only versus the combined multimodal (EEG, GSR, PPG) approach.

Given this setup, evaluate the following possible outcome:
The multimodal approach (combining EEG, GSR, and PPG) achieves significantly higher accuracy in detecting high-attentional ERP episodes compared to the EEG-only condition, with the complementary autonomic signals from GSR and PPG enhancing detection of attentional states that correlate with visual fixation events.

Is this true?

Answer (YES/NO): YES